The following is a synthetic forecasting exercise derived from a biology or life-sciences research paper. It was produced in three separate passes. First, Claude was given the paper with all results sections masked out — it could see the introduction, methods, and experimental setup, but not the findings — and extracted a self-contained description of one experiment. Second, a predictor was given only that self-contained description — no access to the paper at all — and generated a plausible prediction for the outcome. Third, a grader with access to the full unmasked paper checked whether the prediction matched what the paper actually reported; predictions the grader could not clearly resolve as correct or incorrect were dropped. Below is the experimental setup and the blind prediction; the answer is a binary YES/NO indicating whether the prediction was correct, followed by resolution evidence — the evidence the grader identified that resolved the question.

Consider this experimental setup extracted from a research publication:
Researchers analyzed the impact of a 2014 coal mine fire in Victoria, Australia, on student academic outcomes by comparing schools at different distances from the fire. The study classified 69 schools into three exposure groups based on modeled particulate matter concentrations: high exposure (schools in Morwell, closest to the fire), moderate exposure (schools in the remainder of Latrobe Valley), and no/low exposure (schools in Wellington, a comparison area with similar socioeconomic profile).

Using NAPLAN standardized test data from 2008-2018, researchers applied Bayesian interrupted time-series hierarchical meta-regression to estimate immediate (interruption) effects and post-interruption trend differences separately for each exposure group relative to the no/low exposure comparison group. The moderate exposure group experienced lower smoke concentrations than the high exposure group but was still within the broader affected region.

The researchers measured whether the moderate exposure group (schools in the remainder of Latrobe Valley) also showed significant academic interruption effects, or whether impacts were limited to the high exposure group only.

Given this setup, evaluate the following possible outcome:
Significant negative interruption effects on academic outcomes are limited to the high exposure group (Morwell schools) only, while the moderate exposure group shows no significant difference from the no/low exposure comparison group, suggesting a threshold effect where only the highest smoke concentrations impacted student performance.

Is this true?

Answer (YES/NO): YES